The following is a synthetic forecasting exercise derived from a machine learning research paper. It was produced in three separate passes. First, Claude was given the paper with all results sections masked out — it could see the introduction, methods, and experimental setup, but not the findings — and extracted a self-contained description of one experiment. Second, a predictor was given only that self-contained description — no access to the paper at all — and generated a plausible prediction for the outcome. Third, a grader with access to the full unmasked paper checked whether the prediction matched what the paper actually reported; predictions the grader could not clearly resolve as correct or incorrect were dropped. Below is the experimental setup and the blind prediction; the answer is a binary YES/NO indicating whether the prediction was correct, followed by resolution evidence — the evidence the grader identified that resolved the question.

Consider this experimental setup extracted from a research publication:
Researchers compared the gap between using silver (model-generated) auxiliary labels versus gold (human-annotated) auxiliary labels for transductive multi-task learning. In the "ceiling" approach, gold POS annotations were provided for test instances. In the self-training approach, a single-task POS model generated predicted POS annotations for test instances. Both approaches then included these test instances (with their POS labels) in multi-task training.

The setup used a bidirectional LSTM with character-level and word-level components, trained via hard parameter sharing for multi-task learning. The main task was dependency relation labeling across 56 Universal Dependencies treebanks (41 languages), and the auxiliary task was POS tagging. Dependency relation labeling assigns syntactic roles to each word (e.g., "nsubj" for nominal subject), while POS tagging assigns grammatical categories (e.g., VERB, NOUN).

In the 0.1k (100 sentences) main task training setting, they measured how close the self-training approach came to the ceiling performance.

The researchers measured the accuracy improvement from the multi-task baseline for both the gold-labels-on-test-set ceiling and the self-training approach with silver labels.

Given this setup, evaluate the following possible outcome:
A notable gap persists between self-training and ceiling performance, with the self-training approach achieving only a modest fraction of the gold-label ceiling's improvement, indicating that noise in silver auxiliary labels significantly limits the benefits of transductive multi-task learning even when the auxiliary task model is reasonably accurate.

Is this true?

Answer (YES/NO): NO